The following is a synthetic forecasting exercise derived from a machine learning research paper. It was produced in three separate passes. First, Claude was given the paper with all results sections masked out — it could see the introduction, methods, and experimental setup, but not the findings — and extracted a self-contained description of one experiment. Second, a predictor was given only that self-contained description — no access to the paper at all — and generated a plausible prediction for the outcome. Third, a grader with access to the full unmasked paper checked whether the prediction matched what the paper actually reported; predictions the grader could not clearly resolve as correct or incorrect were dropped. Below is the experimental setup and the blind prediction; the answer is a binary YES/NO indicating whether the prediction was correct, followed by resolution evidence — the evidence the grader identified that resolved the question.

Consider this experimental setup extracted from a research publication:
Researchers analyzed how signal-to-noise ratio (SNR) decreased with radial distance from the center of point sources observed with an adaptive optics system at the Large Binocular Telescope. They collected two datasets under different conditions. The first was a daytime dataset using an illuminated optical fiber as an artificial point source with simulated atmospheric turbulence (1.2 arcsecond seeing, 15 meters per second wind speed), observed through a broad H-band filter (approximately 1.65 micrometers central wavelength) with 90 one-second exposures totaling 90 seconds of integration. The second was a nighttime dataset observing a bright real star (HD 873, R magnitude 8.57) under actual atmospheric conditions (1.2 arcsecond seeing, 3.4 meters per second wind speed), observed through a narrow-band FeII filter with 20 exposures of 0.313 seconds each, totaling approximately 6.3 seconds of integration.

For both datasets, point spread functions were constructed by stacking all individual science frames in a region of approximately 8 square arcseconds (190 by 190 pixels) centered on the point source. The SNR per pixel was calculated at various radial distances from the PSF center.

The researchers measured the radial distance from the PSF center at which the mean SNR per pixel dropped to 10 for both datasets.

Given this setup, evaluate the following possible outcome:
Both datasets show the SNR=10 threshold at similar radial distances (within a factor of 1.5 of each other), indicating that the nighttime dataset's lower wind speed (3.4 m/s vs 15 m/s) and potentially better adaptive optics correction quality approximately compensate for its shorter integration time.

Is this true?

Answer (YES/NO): YES